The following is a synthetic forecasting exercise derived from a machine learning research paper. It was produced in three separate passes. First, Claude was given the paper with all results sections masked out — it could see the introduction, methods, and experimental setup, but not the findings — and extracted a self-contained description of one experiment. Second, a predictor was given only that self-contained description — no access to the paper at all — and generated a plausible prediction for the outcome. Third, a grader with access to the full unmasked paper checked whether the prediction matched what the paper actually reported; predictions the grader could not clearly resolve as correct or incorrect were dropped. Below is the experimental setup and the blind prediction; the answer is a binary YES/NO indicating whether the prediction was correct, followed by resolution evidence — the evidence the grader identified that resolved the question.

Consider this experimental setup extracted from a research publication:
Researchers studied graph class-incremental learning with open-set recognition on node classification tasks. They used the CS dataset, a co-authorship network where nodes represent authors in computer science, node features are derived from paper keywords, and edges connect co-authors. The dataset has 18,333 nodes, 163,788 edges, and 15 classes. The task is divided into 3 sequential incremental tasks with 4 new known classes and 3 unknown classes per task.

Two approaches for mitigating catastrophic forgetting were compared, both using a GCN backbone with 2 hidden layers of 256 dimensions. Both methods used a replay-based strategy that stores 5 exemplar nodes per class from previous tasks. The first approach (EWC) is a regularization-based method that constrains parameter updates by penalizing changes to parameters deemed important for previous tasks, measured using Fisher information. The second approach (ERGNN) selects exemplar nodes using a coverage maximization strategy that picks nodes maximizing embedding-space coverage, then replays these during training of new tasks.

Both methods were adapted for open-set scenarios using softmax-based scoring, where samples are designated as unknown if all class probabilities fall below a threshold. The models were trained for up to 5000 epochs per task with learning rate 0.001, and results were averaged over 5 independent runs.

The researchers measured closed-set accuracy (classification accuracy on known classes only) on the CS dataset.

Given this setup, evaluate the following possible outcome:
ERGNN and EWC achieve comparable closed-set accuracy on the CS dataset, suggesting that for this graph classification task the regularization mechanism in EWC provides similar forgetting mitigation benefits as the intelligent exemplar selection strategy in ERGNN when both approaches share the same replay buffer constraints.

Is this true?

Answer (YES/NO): NO